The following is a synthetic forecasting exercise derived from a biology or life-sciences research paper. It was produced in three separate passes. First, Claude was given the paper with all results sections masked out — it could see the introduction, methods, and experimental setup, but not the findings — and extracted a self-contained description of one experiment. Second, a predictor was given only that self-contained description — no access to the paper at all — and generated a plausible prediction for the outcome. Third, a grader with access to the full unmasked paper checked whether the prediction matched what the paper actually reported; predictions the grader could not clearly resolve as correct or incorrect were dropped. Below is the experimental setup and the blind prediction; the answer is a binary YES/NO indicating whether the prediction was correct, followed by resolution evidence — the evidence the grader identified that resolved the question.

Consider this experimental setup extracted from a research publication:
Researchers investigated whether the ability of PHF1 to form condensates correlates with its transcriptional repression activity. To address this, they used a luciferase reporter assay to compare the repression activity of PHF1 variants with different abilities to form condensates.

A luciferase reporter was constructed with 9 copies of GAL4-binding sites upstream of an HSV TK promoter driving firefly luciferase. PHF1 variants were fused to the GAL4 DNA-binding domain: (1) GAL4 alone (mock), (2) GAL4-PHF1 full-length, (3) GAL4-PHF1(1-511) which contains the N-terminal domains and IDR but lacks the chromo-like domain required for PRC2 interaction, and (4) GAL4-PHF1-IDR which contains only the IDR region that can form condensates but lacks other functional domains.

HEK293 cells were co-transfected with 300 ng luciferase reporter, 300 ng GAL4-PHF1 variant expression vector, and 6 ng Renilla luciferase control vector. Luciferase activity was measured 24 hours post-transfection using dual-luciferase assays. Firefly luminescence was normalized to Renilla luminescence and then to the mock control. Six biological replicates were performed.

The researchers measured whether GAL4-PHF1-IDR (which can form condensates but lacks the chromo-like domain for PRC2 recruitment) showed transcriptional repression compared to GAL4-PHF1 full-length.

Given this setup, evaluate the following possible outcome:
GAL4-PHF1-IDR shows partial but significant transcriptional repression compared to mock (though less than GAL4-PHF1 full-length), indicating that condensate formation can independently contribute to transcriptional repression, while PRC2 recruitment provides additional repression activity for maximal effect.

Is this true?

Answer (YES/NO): NO